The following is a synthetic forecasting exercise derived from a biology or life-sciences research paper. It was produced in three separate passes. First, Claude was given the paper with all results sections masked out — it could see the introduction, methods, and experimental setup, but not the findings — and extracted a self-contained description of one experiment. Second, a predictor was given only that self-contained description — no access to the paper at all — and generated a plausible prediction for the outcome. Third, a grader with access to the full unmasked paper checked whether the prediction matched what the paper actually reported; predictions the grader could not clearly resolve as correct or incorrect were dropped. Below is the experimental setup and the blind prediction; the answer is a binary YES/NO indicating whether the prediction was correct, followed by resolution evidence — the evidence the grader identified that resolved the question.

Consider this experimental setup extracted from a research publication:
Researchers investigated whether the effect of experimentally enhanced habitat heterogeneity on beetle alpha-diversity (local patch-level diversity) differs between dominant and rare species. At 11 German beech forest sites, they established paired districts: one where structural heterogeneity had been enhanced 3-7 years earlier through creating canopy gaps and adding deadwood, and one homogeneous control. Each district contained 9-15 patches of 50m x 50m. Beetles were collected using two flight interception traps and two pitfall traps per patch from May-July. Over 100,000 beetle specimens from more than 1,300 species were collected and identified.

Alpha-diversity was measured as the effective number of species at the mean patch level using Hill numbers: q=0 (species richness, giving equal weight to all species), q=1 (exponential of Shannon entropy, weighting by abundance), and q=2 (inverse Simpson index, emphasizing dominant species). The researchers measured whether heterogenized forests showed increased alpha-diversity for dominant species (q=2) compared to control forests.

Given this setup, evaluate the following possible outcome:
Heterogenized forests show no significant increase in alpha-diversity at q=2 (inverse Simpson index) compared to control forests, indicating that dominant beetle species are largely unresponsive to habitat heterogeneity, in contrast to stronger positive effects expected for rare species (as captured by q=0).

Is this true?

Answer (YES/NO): YES